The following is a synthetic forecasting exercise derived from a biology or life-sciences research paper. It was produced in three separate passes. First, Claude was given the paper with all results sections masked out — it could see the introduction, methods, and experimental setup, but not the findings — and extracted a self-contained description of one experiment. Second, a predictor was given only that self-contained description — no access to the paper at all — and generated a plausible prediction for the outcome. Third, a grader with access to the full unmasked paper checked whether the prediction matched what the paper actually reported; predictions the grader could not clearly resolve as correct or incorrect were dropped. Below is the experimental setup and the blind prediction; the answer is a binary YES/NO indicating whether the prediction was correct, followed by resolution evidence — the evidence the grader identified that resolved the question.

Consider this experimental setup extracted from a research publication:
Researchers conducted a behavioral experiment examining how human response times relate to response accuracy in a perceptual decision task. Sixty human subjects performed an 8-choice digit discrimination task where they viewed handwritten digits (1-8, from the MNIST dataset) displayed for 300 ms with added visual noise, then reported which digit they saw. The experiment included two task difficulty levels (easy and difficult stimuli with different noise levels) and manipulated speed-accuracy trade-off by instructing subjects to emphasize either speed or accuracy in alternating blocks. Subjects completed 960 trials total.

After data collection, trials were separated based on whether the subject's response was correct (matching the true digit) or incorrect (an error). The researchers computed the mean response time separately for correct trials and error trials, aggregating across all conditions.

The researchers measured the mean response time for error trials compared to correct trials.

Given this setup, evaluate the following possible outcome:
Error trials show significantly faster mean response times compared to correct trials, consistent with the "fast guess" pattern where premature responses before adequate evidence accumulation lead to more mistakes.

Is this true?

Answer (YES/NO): NO